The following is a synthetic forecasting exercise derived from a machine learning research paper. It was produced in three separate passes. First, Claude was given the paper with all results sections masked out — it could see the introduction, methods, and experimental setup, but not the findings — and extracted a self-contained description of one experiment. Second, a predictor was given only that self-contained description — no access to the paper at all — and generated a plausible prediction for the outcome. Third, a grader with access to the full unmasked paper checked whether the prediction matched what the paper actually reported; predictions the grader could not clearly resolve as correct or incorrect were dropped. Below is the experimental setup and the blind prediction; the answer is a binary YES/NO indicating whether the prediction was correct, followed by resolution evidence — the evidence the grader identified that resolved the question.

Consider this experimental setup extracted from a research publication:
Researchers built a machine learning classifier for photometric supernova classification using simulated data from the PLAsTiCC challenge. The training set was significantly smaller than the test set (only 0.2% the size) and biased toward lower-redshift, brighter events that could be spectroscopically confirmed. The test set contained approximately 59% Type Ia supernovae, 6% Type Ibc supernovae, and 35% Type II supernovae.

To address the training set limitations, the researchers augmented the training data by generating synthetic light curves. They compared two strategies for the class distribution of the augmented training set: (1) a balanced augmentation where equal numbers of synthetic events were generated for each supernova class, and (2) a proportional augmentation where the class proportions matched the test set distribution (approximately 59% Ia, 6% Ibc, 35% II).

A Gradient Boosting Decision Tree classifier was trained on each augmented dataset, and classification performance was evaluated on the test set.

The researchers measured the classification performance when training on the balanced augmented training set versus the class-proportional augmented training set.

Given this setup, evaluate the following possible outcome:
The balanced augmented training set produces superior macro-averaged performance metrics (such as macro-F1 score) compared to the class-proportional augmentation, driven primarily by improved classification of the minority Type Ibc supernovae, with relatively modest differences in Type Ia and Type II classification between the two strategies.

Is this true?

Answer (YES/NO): NO